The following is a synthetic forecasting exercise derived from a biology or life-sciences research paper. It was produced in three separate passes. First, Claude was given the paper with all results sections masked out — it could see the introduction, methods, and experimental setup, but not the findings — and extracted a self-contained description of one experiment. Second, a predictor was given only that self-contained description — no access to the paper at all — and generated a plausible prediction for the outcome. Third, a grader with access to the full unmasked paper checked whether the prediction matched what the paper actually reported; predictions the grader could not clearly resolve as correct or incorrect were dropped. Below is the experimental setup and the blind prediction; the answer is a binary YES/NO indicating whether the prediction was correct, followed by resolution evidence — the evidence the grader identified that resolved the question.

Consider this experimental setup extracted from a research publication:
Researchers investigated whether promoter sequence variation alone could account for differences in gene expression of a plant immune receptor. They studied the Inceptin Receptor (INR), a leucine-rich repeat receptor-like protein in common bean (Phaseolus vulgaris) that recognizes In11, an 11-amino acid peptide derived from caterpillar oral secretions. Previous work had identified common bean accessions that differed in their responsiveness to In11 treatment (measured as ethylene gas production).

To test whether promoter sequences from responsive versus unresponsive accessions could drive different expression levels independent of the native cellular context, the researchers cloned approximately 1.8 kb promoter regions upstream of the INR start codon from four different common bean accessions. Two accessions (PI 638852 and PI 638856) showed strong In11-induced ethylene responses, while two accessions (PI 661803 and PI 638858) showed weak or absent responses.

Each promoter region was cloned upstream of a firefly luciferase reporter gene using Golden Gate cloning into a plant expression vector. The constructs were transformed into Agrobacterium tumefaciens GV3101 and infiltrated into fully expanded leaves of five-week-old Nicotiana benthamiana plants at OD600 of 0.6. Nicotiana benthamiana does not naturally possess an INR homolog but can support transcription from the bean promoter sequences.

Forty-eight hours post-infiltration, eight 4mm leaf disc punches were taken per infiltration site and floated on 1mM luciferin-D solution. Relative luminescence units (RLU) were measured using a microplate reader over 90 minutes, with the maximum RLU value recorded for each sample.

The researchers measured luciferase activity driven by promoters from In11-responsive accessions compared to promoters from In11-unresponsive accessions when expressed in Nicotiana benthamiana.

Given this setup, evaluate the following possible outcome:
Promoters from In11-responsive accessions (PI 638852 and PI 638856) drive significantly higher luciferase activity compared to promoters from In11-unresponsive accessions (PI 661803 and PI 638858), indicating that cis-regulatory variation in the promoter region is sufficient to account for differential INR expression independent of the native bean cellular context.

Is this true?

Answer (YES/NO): YES